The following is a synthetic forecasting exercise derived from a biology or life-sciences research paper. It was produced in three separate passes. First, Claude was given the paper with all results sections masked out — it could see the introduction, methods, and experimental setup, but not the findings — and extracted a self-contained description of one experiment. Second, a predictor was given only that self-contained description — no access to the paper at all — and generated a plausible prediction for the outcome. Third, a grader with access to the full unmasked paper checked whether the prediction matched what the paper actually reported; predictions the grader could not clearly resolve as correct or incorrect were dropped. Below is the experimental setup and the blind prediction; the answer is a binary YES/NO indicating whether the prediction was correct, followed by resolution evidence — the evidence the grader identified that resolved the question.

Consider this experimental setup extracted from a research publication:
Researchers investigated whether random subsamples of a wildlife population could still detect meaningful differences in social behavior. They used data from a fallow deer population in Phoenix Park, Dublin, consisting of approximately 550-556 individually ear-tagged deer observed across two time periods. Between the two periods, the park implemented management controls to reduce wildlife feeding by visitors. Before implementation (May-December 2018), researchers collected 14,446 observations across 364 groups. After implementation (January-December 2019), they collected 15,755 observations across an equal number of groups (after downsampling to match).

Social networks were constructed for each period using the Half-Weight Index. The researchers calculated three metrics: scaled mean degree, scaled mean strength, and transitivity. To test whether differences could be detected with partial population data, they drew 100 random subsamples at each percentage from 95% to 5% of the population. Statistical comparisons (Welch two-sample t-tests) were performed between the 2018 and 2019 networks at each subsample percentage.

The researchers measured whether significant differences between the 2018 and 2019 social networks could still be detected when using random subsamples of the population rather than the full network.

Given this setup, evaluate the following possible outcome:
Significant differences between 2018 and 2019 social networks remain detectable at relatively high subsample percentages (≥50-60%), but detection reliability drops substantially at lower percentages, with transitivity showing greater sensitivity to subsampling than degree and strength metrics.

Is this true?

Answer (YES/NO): NO